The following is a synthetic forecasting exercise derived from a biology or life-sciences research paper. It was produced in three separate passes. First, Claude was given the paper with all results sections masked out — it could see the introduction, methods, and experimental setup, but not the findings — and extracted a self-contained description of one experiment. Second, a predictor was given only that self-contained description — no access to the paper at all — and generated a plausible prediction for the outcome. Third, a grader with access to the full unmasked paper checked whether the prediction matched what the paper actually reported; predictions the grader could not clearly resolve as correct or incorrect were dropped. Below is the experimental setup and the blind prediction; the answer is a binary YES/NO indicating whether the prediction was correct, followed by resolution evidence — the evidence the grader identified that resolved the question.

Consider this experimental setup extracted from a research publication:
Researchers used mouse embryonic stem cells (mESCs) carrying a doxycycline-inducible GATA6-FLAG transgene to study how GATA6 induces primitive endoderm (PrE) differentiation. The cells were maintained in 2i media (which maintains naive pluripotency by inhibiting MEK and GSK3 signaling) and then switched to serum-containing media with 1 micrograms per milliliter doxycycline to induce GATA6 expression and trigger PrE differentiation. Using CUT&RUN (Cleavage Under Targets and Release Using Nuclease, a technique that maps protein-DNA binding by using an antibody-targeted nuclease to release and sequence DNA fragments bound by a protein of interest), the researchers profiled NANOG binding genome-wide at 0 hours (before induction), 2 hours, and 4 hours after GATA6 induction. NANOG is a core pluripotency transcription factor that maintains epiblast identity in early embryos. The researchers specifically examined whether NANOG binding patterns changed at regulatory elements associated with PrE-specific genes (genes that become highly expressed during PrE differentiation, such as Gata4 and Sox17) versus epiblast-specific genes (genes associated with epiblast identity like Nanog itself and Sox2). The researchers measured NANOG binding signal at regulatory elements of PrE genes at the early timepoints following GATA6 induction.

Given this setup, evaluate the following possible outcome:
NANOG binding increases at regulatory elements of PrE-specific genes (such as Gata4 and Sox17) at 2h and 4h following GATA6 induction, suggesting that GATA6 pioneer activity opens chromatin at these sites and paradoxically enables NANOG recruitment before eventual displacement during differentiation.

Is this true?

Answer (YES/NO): YES